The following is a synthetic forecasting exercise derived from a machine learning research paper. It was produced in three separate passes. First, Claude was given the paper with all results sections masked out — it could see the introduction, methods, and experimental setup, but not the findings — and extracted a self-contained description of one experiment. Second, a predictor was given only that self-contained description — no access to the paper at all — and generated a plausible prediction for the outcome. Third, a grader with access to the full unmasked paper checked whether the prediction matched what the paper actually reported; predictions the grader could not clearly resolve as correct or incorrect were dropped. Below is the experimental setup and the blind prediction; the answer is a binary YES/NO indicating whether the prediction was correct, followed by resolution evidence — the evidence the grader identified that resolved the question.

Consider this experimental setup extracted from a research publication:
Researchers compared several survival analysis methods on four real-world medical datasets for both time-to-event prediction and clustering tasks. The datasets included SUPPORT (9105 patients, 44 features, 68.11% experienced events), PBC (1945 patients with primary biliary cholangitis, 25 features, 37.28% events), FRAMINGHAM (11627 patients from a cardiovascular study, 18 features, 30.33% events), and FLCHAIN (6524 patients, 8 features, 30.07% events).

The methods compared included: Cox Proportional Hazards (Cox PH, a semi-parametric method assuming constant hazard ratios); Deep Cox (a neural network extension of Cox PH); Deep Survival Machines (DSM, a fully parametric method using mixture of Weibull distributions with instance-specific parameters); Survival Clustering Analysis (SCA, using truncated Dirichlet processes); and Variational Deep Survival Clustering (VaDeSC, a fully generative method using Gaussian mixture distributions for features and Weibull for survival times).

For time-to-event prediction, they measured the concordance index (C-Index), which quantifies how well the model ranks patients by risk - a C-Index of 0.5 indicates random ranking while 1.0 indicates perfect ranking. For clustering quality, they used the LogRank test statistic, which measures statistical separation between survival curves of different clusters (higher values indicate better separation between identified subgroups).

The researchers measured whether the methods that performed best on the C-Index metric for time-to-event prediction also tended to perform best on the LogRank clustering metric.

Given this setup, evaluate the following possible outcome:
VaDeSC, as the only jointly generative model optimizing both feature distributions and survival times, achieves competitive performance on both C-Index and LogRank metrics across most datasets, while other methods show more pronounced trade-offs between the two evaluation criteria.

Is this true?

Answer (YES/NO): NO